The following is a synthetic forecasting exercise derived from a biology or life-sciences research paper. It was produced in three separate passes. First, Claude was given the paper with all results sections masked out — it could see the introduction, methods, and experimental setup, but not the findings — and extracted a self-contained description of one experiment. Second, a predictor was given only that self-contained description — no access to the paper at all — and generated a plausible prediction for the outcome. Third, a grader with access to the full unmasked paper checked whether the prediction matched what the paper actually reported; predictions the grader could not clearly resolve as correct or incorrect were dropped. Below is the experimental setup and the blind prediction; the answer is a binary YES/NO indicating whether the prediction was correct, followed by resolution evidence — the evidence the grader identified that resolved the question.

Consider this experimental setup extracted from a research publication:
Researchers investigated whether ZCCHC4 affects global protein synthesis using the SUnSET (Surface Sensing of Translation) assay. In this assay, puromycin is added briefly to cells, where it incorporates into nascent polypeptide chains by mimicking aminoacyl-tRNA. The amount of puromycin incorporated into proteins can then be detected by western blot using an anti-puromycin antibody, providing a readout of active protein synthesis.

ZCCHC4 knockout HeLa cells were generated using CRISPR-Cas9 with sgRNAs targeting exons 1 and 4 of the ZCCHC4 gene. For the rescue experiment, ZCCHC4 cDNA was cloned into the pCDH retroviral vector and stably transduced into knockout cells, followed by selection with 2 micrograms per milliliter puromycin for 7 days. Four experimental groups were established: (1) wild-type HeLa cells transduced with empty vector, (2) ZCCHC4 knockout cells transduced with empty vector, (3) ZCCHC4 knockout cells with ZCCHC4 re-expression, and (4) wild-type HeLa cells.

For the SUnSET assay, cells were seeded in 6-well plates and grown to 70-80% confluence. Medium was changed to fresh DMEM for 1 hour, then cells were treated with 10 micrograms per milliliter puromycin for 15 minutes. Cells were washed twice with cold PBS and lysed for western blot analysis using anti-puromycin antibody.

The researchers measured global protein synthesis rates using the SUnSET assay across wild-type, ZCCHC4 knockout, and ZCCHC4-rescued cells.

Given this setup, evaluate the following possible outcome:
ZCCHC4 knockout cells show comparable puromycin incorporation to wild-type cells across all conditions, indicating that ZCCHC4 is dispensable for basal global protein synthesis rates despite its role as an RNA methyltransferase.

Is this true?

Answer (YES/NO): NO